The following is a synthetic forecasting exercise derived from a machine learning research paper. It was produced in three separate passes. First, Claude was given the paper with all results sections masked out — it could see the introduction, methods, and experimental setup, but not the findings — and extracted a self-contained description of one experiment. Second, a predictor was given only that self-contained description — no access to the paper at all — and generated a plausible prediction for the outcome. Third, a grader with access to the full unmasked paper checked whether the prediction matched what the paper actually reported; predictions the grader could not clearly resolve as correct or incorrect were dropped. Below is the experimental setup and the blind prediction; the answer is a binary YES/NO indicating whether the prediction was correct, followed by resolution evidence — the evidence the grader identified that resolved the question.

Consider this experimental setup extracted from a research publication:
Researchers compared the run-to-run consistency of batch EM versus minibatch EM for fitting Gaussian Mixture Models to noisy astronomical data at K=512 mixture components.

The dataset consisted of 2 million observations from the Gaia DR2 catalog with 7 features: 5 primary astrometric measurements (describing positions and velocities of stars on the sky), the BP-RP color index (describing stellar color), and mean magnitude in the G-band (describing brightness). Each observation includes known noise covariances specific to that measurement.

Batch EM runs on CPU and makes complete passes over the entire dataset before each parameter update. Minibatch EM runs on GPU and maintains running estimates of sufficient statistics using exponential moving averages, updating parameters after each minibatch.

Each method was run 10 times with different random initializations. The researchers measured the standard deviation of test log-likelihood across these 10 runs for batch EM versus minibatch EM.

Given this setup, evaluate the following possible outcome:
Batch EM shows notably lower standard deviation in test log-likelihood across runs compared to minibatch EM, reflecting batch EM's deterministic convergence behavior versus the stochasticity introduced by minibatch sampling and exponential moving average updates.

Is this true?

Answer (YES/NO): NO